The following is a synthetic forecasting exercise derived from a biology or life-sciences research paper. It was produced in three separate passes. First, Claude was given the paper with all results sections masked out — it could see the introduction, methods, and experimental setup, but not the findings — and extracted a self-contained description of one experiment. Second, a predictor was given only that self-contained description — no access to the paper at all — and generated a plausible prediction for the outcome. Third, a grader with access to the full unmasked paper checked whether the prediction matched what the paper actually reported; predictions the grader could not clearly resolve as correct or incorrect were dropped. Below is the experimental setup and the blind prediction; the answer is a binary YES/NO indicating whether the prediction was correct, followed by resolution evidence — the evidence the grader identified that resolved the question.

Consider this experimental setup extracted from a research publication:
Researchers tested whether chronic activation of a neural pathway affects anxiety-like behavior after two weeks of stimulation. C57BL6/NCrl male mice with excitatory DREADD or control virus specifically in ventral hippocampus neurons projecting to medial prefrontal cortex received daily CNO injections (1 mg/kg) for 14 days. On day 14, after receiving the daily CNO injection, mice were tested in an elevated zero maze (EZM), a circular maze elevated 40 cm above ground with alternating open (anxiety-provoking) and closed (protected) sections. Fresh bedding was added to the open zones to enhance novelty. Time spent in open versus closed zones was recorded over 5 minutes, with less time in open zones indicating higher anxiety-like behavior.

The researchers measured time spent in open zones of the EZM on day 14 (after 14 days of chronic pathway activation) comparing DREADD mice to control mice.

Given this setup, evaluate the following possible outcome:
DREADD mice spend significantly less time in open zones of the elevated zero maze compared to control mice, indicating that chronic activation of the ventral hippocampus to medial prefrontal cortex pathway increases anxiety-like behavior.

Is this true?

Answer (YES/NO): NO